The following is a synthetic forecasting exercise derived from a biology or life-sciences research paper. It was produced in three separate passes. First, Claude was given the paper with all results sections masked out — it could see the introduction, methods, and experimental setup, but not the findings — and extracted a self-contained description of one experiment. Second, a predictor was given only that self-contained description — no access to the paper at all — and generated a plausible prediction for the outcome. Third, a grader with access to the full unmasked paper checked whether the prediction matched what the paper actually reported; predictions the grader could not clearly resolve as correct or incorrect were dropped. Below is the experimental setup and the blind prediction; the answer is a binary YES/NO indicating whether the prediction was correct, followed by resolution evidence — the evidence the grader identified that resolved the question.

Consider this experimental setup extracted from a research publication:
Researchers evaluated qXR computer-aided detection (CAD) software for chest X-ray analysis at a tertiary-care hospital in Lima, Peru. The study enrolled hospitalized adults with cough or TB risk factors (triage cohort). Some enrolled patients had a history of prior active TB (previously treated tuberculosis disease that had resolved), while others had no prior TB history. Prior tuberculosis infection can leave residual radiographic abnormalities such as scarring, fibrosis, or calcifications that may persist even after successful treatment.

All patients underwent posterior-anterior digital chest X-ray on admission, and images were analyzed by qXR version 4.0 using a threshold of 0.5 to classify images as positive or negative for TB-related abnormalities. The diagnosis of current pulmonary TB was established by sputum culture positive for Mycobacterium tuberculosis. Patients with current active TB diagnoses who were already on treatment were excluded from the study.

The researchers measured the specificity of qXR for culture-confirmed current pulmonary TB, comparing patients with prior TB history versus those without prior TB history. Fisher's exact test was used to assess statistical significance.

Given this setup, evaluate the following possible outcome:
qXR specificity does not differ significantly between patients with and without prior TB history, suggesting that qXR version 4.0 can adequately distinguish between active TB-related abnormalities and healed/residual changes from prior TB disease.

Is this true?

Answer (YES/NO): NO